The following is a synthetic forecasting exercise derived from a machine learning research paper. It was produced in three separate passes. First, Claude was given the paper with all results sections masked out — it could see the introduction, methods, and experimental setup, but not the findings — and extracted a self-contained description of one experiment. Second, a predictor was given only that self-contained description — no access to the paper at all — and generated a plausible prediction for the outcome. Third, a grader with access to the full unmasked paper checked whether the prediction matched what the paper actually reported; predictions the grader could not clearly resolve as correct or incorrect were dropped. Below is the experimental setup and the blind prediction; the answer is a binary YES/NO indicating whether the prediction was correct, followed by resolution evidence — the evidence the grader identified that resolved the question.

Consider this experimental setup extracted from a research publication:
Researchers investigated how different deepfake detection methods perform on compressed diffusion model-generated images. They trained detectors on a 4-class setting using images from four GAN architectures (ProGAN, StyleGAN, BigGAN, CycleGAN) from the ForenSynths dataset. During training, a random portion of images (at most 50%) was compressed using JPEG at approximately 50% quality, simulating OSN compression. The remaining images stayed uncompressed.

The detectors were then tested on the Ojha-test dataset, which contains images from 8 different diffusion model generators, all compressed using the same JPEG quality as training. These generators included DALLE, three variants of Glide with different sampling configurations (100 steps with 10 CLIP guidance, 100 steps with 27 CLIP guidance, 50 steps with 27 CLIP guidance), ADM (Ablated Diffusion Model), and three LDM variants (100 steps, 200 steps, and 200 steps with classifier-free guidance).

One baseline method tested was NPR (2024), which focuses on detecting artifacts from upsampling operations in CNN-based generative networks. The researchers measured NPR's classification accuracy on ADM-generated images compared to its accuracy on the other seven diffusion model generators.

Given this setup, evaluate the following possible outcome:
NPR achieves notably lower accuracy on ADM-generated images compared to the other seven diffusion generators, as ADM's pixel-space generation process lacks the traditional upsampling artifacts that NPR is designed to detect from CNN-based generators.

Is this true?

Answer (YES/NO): NO